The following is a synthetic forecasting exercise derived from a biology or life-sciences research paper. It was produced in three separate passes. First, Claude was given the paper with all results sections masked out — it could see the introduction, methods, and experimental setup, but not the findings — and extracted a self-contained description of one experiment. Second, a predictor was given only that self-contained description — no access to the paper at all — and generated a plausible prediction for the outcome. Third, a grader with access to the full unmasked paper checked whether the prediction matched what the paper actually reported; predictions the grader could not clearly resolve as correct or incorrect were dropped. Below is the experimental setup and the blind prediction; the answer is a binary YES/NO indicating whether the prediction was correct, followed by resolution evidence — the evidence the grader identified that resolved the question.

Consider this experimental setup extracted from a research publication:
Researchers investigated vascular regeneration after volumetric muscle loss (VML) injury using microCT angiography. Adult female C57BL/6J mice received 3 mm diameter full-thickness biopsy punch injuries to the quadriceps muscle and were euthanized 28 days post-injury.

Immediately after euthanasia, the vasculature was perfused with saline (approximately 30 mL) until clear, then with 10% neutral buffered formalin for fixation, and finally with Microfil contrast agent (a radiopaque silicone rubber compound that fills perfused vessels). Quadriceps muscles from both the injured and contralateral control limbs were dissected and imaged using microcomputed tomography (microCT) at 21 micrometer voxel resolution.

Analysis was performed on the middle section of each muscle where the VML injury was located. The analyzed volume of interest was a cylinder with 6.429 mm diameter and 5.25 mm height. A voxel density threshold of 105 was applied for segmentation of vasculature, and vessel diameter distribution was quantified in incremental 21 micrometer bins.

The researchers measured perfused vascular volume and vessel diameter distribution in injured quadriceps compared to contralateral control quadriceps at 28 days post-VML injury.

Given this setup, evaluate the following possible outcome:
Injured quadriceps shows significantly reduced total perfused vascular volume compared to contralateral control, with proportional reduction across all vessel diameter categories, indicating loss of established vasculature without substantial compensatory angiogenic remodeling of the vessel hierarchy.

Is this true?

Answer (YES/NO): NO